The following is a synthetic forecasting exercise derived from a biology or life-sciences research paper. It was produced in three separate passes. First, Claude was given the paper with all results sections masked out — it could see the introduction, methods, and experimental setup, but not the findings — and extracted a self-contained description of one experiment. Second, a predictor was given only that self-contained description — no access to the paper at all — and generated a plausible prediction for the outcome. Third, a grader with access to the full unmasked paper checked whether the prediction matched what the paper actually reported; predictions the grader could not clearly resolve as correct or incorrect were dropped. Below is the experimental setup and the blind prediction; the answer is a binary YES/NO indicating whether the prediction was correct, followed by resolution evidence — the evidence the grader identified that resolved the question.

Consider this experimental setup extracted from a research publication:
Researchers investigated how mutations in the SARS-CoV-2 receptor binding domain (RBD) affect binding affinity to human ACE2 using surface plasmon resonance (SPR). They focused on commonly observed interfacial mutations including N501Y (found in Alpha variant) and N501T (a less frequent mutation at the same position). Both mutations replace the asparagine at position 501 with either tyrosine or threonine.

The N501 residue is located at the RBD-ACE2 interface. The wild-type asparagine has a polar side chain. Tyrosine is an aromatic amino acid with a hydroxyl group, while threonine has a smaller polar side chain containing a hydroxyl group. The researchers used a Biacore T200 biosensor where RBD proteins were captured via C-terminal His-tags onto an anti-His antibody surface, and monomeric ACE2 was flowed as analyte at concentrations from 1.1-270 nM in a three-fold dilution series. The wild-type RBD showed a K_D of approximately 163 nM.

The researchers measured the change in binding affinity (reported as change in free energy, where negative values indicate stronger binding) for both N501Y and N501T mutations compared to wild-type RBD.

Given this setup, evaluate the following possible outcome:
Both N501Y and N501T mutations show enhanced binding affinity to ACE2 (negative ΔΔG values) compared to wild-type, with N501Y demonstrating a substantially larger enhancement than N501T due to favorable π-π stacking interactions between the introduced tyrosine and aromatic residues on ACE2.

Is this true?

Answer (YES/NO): YES